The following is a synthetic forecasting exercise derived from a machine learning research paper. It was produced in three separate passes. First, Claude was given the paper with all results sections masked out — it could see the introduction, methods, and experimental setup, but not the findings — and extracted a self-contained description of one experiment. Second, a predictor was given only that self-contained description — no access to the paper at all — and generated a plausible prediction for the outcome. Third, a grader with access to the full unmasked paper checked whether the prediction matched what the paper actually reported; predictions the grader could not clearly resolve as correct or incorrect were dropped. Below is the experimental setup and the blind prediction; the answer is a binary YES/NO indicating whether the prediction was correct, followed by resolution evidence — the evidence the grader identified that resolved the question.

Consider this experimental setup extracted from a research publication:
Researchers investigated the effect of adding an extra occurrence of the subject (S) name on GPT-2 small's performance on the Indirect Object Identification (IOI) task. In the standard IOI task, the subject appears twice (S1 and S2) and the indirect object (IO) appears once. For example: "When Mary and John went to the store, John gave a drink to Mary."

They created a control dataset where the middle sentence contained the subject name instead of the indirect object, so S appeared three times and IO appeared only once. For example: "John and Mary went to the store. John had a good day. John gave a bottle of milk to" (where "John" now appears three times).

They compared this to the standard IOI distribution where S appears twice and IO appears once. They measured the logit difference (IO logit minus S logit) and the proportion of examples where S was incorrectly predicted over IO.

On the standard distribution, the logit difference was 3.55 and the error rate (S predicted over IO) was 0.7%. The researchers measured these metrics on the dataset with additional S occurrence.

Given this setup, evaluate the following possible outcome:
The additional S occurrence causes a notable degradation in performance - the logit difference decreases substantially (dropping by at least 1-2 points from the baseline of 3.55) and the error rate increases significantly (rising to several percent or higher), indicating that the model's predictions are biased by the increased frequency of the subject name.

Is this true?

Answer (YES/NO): NO